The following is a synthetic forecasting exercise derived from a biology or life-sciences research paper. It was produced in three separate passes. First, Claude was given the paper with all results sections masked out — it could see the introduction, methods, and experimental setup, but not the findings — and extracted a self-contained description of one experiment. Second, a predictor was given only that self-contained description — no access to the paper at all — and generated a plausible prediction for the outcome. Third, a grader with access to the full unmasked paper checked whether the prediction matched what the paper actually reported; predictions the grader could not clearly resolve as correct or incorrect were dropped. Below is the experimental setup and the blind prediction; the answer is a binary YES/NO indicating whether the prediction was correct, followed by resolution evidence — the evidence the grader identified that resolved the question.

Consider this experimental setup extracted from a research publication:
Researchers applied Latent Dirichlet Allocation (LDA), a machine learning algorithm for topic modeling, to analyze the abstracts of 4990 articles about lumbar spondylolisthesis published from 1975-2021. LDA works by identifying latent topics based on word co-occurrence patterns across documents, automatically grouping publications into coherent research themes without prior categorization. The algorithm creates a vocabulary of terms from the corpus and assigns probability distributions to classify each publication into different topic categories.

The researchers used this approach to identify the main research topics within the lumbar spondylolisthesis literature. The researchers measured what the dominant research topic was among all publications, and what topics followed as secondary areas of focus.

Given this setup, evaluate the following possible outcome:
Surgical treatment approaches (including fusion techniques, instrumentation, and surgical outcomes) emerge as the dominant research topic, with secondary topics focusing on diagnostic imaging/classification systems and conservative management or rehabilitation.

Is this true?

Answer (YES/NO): YES